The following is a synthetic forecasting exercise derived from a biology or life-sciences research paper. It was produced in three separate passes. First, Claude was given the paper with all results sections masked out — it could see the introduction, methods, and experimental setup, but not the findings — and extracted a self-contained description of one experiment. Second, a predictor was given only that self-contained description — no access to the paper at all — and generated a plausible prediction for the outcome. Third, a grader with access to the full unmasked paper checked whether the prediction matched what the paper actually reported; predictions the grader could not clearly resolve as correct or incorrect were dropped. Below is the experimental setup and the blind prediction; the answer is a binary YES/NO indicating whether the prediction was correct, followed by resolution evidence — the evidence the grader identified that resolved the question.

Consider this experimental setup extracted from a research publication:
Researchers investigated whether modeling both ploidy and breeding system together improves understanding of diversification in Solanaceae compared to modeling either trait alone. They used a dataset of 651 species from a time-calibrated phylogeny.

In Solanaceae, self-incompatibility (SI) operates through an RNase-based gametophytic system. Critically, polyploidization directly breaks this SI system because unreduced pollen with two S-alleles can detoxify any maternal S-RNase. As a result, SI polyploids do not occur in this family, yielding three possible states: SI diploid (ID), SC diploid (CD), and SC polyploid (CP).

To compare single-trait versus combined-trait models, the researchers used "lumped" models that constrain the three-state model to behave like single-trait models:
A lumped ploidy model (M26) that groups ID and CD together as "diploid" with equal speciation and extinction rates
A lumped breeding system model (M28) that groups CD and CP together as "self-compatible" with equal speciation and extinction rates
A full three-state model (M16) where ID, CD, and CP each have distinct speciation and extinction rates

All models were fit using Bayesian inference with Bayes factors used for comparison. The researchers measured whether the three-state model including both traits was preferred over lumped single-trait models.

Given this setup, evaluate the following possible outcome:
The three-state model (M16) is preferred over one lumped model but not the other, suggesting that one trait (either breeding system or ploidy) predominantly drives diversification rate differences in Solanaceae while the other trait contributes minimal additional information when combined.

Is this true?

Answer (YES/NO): YES